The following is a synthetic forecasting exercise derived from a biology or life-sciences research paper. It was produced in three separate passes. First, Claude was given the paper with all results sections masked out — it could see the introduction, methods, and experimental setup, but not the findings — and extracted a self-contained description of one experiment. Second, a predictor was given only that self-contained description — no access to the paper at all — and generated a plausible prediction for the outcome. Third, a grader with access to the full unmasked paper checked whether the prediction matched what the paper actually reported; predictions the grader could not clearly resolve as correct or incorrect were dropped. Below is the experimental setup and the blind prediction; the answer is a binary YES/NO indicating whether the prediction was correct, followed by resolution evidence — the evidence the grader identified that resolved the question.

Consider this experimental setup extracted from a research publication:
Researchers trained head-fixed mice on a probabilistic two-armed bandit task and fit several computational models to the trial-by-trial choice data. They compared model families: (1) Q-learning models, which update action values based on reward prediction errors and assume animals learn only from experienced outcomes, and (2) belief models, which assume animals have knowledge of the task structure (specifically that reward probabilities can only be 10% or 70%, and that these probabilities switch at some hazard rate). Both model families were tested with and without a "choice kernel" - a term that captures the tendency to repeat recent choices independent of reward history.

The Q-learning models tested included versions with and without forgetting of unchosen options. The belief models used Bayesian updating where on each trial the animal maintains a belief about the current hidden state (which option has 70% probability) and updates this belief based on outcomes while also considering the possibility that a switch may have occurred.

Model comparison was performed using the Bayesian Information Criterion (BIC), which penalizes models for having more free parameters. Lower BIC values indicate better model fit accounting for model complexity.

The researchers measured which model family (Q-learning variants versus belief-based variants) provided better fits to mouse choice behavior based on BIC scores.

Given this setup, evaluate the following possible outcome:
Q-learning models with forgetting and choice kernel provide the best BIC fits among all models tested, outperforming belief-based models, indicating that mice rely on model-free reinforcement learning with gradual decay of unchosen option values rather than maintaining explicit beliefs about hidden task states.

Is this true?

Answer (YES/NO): NO